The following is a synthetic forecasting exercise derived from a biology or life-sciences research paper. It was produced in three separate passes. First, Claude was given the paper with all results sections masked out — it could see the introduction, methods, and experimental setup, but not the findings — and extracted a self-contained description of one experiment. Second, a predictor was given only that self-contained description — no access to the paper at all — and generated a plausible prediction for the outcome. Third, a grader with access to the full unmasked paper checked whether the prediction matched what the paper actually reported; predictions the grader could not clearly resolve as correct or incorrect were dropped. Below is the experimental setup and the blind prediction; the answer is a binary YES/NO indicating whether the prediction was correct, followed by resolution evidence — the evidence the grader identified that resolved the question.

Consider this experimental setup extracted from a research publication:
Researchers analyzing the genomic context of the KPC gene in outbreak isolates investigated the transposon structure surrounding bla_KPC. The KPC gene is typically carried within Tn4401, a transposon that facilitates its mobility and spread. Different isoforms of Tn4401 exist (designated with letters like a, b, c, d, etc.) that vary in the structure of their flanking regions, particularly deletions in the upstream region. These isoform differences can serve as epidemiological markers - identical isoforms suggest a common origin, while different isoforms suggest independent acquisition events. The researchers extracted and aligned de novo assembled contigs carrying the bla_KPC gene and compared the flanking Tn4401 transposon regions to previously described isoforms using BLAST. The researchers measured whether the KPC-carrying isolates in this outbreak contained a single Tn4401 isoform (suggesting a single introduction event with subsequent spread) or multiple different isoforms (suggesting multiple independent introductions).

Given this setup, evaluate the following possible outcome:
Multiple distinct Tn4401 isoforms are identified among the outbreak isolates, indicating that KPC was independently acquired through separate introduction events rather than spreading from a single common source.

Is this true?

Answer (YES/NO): NO